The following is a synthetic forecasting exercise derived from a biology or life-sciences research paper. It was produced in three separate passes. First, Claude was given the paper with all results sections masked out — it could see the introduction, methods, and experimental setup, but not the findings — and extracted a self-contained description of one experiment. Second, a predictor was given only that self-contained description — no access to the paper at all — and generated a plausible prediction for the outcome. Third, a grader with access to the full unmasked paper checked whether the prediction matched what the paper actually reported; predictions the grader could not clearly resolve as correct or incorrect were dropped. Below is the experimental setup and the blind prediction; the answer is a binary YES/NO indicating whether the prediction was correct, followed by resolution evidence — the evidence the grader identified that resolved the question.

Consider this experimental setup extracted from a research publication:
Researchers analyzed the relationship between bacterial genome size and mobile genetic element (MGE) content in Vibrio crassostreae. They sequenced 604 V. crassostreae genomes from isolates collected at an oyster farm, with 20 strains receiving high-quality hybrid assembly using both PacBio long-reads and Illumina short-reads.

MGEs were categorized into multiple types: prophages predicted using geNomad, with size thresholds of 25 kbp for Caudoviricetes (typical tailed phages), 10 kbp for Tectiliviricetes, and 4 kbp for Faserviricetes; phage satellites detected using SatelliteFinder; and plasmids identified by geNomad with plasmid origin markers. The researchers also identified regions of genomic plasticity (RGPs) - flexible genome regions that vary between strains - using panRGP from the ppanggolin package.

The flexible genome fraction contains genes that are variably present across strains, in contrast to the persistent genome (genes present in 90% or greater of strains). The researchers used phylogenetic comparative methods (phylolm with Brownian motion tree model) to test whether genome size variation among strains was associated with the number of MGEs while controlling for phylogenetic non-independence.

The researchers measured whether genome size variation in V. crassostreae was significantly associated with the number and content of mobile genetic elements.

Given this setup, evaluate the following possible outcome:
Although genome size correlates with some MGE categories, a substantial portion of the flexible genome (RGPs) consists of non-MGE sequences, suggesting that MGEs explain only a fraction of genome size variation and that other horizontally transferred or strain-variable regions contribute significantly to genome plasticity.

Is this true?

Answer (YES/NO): YES